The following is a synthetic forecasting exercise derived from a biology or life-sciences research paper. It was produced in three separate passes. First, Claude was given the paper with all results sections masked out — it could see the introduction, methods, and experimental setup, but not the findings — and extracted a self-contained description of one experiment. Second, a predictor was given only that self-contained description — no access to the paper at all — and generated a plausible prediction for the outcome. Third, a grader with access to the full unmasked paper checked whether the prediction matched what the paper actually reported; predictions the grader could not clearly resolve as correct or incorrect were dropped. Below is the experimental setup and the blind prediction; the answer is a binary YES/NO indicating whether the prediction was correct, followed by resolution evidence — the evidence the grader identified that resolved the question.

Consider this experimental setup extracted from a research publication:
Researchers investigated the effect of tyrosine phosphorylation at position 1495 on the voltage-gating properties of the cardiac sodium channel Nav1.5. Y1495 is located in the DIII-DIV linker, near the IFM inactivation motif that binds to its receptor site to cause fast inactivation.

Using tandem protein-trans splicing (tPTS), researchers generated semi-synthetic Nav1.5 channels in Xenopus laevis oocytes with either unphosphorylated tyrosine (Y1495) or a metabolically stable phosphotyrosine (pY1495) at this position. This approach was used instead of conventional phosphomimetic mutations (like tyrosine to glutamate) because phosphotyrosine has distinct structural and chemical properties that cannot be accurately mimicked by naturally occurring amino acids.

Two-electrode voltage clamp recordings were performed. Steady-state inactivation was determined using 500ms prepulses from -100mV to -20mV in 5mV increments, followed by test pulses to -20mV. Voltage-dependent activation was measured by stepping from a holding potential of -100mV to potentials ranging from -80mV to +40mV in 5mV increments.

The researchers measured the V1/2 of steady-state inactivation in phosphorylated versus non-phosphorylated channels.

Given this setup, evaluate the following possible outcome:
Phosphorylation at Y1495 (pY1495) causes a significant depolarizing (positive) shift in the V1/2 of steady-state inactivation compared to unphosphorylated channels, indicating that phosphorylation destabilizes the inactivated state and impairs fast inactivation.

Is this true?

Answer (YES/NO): YES